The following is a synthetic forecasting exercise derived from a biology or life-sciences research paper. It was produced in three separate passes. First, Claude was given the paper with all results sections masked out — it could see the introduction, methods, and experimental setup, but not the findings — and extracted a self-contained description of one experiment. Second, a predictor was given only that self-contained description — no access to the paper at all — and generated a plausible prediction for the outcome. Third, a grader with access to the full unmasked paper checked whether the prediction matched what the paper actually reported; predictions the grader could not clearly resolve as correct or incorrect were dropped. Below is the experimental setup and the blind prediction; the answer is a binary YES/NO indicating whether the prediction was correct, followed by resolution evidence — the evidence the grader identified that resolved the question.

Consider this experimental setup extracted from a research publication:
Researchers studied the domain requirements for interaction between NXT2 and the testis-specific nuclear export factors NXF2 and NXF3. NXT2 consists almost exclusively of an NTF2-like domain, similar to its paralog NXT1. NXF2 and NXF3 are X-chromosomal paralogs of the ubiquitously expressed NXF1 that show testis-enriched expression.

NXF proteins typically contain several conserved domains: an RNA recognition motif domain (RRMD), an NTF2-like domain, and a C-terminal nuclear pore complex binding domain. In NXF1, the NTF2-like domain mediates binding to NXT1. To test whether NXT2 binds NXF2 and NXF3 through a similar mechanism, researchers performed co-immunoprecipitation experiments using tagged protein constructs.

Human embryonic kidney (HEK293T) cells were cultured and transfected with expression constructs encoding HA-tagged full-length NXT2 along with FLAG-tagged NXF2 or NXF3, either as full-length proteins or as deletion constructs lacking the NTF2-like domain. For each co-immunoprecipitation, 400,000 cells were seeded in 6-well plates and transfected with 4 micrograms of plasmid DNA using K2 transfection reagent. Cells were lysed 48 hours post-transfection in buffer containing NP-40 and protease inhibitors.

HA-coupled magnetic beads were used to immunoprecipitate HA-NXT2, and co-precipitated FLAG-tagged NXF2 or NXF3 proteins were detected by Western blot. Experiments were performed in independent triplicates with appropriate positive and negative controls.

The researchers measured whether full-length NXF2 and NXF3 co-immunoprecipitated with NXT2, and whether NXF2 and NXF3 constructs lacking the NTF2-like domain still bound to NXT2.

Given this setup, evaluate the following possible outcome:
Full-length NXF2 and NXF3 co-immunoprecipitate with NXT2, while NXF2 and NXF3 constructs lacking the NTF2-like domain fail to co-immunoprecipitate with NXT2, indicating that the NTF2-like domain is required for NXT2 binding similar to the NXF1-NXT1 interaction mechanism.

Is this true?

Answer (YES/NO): YES